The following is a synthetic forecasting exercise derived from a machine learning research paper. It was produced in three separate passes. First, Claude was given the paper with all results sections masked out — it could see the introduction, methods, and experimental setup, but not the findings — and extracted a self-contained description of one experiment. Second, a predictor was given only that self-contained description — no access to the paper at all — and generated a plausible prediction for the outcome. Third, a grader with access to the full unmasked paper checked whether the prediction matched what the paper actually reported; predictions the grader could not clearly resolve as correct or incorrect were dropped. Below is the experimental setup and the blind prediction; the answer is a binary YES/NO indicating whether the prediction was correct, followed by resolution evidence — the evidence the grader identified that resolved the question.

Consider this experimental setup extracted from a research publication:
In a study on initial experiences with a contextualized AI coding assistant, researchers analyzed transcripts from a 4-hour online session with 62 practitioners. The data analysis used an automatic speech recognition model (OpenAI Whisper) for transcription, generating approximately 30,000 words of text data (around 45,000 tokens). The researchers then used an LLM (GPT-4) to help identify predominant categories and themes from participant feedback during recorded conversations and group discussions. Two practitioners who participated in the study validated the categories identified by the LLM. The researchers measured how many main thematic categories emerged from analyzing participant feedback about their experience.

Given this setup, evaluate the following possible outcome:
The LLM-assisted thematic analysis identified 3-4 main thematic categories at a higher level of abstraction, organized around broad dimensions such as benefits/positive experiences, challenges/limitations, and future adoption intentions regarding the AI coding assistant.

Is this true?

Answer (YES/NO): NO